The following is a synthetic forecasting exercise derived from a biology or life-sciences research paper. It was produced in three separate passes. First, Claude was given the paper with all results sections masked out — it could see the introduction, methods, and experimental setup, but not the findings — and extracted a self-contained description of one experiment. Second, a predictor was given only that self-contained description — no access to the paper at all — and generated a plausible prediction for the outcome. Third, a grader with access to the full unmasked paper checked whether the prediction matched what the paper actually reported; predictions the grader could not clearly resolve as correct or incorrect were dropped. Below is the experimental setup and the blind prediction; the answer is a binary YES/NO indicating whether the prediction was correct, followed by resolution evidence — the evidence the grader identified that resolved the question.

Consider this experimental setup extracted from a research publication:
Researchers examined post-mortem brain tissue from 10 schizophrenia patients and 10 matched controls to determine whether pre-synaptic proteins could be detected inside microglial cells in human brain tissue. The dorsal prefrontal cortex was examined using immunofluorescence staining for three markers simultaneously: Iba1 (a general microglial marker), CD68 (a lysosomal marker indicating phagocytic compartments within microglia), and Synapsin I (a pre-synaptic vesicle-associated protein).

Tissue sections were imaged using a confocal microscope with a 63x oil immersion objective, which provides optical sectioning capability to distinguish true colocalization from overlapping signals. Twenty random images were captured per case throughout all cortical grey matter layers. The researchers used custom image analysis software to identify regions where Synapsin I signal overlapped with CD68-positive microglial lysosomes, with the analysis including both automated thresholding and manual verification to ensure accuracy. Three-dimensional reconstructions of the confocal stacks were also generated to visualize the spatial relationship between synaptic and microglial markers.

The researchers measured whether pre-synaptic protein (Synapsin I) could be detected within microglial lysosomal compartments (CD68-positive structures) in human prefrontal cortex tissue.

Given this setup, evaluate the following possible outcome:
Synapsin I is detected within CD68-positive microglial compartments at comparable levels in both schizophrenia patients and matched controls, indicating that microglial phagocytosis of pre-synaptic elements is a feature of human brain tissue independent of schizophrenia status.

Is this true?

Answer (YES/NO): YES